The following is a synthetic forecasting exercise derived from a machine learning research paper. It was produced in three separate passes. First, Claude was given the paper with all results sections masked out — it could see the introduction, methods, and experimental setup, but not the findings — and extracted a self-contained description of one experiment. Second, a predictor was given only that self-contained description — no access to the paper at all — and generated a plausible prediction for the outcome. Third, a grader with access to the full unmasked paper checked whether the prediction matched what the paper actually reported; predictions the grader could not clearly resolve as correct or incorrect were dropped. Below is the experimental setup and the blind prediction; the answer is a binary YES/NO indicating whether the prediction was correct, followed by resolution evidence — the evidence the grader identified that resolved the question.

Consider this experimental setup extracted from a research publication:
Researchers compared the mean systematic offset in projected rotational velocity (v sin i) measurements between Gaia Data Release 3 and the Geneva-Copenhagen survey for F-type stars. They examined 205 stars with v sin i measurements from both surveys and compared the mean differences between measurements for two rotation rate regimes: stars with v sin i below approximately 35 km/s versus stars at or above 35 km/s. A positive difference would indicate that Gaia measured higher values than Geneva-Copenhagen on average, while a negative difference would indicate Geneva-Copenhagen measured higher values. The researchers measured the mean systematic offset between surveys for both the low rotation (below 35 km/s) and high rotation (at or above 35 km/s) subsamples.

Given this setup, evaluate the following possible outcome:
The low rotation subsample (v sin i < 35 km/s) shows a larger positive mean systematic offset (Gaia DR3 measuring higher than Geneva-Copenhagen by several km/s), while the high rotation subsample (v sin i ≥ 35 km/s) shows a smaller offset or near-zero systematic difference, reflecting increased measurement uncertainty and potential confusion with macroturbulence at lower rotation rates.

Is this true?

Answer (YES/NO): NO